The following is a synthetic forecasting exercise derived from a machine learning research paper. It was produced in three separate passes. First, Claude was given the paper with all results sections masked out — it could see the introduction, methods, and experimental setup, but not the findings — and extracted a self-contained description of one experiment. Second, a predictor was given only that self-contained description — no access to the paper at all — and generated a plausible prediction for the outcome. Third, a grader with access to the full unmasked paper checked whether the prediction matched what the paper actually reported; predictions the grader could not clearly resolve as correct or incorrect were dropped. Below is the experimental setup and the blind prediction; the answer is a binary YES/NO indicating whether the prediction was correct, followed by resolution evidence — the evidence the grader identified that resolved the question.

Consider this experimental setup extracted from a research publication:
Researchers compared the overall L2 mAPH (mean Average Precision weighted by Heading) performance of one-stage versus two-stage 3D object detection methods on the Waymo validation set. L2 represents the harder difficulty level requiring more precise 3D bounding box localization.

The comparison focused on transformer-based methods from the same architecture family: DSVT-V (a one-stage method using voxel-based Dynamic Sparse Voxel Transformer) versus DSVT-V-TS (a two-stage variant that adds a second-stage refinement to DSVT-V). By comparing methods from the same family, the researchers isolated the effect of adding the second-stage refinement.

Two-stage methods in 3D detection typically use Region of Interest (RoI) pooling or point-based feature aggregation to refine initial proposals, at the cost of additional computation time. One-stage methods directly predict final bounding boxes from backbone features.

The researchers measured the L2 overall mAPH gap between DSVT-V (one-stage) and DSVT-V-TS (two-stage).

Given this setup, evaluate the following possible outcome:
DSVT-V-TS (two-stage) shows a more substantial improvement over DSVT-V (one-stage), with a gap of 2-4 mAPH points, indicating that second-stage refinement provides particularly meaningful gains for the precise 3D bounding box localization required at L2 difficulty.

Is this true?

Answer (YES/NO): NO